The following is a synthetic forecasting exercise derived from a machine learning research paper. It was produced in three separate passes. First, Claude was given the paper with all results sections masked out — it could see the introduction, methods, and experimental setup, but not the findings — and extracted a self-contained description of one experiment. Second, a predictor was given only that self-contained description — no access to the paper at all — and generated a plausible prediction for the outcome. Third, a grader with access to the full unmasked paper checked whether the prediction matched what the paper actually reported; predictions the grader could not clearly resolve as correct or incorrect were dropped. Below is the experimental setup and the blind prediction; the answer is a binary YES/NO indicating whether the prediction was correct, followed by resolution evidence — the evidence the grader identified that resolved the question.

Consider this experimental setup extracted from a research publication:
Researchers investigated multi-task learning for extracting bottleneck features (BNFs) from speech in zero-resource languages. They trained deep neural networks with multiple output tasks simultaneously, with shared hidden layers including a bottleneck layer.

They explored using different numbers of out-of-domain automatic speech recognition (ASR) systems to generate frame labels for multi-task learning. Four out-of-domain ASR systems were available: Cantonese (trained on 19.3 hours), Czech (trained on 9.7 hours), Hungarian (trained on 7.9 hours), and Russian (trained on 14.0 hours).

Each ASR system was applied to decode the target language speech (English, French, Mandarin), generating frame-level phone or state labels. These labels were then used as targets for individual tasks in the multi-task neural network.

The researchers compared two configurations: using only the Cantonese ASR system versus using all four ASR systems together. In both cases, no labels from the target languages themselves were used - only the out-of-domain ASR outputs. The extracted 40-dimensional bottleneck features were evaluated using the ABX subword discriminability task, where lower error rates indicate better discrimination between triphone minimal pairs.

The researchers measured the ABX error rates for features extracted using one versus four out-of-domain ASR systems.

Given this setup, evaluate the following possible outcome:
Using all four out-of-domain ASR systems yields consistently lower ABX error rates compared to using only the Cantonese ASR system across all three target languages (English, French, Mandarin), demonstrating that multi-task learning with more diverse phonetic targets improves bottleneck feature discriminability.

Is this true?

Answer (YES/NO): NO